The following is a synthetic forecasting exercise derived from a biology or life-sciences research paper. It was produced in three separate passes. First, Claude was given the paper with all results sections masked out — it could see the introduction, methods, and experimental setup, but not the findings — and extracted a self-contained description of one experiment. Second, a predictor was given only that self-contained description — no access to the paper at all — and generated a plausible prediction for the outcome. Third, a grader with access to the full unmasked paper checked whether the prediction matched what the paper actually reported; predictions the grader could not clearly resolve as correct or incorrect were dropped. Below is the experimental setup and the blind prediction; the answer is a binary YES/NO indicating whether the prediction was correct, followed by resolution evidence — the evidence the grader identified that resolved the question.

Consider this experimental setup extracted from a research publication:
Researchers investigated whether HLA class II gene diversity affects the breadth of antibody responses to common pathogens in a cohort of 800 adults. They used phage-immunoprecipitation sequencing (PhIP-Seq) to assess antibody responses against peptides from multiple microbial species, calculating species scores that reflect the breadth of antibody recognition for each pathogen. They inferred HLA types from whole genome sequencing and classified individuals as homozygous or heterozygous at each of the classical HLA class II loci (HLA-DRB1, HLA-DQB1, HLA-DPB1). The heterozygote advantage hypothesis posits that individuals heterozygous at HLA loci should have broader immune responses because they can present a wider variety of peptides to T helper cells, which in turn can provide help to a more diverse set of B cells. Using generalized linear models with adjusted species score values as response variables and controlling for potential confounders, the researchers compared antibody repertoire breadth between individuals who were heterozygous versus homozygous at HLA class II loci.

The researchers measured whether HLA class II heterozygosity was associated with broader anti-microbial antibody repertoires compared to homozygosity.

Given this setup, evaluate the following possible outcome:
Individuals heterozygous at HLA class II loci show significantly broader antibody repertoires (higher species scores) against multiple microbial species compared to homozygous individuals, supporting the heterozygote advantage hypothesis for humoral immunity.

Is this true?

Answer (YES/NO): YES